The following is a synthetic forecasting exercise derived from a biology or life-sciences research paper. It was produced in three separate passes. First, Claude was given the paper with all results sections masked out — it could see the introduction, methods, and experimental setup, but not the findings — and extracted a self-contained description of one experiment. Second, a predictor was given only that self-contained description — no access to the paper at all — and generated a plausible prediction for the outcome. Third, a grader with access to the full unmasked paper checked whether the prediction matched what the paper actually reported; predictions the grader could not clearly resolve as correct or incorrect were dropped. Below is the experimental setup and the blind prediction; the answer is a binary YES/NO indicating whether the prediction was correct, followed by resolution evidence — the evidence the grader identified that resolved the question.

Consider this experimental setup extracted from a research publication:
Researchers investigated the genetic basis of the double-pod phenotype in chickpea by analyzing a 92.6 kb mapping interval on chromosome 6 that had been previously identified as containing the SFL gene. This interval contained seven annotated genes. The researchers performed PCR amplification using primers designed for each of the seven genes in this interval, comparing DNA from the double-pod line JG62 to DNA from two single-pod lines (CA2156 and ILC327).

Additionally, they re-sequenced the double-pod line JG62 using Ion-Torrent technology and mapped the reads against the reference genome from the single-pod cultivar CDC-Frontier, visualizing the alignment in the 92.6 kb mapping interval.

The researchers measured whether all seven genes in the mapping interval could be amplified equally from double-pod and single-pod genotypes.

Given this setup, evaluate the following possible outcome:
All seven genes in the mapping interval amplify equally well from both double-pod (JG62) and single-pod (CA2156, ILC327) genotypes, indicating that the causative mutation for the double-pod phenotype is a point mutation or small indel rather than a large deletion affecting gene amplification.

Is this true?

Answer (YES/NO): NO